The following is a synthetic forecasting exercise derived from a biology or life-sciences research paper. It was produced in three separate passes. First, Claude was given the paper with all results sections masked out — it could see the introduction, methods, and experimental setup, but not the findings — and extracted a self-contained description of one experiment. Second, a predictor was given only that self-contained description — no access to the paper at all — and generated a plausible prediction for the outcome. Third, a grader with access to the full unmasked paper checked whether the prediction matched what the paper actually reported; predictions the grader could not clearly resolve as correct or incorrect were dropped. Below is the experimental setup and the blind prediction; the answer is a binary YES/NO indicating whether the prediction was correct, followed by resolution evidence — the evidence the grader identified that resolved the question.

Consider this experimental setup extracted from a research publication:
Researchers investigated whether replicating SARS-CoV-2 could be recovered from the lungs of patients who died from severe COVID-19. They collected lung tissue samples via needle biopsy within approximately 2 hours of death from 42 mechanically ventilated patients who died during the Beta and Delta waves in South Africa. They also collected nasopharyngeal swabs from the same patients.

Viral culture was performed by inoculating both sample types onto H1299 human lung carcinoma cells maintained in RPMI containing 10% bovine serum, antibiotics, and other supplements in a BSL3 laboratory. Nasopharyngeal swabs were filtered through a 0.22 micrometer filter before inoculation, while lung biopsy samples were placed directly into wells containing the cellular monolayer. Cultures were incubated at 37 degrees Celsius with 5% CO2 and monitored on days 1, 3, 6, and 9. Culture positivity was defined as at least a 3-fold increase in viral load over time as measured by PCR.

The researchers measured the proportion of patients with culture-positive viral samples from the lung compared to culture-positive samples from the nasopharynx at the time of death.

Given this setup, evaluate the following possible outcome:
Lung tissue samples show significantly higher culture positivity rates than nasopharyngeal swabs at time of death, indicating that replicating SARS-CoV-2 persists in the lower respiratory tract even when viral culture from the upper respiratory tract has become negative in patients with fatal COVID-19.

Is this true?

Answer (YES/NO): YES